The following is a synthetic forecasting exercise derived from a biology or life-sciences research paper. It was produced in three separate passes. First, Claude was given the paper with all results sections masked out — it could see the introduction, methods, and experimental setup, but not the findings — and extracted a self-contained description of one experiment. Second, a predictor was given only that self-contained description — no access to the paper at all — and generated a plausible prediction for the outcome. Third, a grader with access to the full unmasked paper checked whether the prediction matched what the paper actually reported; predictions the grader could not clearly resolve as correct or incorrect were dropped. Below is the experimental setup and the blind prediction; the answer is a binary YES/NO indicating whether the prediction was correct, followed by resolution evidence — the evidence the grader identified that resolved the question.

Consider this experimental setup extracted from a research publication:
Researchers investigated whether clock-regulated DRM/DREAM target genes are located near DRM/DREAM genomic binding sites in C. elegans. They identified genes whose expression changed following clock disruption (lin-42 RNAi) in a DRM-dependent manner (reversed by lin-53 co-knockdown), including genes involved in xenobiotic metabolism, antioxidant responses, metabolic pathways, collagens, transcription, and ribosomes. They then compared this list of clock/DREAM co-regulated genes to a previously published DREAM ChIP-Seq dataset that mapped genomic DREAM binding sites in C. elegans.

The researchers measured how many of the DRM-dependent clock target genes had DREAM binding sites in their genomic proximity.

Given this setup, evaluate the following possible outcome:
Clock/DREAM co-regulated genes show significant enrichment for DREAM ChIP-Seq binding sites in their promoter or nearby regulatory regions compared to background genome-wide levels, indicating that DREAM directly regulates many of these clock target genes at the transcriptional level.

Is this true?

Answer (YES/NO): NO